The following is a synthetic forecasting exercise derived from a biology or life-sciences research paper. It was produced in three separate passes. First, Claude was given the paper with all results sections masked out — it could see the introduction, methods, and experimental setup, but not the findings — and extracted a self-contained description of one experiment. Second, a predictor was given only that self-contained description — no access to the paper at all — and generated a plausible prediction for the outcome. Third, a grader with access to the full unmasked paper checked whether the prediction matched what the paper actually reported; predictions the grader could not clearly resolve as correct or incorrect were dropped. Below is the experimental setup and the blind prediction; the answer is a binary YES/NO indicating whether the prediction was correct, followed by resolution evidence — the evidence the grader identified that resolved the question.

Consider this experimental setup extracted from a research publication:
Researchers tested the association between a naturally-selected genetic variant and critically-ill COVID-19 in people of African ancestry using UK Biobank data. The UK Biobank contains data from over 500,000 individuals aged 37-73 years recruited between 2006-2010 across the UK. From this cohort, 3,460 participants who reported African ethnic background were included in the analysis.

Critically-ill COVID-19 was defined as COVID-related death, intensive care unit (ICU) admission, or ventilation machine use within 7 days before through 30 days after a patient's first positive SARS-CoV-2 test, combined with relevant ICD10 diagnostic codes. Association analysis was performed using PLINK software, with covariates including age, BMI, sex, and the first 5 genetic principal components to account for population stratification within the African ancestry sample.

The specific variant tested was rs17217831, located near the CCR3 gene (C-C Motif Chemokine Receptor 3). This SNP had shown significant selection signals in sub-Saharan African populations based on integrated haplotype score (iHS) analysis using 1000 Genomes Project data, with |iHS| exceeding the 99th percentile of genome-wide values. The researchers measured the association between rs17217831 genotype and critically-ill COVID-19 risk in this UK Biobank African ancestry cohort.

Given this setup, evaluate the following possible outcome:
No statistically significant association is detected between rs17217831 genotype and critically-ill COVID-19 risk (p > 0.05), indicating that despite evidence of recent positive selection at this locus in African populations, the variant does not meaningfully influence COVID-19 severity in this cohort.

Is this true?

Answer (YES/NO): YES